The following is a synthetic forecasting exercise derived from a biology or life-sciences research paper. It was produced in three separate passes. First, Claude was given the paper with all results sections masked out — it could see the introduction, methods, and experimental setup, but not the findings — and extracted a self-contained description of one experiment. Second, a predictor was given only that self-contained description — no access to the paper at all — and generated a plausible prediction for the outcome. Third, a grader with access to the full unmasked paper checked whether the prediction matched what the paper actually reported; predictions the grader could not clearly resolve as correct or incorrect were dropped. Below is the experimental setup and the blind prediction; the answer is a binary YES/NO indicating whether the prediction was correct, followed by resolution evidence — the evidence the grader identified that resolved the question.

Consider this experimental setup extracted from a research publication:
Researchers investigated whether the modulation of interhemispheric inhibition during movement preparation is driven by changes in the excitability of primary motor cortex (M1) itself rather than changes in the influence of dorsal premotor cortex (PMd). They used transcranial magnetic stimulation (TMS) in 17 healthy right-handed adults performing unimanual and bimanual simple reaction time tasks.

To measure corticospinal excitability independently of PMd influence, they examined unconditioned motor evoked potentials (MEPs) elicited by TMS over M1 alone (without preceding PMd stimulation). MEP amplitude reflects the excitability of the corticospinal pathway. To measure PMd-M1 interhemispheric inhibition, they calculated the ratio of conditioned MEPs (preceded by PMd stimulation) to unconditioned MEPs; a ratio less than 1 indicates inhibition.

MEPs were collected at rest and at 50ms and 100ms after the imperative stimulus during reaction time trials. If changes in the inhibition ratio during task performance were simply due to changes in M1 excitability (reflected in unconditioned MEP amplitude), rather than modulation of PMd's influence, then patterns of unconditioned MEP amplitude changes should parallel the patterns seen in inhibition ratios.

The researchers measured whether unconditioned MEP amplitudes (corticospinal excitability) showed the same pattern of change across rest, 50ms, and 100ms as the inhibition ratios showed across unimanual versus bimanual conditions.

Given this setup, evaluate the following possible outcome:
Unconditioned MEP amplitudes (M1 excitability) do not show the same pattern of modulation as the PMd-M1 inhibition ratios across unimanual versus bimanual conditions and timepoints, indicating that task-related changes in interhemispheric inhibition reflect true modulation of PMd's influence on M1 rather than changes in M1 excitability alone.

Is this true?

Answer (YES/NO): YES